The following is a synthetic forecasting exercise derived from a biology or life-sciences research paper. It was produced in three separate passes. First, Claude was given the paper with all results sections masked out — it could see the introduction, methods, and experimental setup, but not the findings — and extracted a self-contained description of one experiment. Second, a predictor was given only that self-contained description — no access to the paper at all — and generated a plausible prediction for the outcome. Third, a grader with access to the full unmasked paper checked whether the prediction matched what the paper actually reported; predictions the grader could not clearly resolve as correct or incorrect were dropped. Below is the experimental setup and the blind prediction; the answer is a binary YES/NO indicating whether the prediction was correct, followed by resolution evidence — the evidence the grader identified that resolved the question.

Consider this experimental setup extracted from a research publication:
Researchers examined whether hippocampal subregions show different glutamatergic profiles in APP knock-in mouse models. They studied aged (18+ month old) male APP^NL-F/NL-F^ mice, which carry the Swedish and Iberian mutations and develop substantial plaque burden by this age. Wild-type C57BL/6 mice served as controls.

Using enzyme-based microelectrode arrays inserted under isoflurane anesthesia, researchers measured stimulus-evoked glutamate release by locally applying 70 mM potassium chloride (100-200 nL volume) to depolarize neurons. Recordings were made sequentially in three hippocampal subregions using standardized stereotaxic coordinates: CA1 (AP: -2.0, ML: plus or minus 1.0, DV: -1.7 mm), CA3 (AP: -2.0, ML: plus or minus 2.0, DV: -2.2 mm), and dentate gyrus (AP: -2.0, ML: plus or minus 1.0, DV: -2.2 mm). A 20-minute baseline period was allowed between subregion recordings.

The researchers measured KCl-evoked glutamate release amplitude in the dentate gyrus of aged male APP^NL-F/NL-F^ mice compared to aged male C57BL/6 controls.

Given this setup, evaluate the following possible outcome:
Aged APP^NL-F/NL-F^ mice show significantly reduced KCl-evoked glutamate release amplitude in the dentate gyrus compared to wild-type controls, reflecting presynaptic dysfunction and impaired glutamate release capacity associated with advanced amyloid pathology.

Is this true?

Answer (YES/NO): YES